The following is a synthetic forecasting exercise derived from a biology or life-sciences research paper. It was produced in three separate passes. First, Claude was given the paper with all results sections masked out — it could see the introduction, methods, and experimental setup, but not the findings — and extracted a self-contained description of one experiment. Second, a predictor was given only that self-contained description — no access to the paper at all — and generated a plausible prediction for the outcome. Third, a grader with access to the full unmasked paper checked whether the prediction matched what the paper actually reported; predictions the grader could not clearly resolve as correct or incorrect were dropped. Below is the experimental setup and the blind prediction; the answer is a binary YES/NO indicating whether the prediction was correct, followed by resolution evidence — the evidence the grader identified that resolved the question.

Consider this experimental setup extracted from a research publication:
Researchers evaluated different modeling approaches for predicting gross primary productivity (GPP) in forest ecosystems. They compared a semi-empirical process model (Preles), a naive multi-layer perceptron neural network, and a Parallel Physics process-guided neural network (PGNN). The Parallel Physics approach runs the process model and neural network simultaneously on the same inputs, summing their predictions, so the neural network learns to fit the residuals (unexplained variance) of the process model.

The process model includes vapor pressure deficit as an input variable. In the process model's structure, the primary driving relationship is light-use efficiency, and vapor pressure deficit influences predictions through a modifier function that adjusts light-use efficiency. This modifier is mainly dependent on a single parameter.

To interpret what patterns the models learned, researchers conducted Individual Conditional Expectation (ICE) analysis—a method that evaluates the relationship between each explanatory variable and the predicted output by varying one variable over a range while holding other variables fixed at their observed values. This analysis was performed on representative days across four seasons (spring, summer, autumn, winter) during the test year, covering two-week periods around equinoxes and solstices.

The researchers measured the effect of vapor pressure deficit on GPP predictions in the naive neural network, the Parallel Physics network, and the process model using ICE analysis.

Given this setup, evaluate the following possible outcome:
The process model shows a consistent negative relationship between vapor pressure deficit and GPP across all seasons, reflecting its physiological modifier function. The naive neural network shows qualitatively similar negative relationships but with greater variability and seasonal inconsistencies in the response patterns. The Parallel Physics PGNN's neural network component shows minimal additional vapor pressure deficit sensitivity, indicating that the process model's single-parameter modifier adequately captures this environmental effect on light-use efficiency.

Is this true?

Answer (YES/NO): NO